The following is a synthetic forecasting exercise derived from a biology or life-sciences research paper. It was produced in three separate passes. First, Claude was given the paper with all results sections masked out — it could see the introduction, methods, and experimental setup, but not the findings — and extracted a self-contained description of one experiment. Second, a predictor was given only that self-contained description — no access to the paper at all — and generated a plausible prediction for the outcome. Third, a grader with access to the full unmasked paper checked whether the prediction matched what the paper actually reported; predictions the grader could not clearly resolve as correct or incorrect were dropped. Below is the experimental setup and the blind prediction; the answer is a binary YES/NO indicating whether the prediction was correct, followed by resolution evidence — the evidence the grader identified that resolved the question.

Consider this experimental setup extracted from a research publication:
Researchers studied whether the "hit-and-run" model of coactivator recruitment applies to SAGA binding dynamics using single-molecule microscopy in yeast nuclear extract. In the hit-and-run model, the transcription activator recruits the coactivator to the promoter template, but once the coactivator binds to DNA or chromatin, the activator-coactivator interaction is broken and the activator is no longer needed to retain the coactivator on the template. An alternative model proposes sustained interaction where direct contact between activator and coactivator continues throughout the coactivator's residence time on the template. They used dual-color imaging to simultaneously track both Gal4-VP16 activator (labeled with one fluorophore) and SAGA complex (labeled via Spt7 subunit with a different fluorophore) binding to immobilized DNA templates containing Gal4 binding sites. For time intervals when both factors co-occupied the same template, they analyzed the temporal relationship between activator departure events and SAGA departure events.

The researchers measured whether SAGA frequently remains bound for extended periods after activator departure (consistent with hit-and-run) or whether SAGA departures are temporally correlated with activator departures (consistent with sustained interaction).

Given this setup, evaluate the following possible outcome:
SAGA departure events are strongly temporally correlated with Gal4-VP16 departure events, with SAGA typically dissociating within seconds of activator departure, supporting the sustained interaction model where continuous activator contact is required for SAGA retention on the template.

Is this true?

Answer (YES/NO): YES